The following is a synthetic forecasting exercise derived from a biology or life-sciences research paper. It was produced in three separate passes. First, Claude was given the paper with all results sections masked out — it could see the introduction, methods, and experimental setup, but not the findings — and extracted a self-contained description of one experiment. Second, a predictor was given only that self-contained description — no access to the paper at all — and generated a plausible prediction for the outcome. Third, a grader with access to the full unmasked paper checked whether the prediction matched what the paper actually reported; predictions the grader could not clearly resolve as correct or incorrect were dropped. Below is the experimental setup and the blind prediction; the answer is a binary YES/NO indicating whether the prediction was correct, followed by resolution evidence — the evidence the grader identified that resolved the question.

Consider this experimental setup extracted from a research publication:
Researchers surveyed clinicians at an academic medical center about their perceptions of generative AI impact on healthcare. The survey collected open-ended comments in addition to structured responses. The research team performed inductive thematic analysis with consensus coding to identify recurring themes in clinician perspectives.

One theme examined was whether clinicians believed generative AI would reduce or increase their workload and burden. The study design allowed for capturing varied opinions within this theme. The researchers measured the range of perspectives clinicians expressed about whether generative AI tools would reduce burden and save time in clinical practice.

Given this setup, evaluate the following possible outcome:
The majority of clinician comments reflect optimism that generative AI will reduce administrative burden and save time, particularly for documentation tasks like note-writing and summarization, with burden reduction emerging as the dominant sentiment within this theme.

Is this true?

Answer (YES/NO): NO